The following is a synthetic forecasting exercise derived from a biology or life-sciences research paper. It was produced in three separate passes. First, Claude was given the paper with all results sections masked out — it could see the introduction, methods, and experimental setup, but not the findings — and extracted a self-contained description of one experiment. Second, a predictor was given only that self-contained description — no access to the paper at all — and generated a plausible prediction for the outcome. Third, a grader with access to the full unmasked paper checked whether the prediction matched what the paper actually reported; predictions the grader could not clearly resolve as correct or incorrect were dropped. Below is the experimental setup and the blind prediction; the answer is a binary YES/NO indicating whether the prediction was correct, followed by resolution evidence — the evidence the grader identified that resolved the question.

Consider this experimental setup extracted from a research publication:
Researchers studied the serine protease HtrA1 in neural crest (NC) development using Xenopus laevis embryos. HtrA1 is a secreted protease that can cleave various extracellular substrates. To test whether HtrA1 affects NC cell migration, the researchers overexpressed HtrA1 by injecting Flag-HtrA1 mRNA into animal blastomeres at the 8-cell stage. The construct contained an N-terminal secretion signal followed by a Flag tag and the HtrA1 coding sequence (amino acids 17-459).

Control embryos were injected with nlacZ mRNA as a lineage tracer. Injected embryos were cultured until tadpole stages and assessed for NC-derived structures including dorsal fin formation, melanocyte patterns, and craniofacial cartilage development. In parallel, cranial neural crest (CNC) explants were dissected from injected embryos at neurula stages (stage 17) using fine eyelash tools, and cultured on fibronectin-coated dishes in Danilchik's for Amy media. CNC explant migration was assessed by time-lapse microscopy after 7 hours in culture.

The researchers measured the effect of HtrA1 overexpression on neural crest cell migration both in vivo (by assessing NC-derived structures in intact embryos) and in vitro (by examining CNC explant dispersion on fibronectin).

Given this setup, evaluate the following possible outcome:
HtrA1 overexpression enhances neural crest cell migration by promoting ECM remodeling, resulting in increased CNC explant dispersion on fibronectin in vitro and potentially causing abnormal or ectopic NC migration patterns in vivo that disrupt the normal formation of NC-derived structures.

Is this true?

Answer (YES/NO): NO